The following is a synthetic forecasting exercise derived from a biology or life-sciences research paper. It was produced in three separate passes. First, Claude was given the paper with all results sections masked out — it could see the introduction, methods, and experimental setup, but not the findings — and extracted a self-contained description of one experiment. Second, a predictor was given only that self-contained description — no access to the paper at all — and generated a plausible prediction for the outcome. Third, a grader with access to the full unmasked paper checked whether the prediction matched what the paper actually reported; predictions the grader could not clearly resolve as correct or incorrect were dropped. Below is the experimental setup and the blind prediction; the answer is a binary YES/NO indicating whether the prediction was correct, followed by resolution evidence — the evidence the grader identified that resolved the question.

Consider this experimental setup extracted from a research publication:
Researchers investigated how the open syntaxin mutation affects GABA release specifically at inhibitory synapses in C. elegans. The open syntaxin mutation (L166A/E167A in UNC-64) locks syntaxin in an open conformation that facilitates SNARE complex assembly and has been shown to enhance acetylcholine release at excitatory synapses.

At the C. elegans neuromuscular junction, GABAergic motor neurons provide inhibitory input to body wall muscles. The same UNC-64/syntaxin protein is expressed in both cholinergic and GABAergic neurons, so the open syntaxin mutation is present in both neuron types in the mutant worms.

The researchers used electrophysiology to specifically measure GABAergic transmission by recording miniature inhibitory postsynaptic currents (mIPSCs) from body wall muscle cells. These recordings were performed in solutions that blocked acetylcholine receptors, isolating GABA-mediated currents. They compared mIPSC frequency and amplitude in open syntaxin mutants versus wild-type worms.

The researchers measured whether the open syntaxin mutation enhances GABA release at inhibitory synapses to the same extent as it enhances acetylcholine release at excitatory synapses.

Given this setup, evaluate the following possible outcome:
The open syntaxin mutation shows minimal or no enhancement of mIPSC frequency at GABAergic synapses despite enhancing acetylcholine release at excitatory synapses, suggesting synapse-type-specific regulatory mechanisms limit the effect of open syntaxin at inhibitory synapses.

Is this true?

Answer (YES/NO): YES